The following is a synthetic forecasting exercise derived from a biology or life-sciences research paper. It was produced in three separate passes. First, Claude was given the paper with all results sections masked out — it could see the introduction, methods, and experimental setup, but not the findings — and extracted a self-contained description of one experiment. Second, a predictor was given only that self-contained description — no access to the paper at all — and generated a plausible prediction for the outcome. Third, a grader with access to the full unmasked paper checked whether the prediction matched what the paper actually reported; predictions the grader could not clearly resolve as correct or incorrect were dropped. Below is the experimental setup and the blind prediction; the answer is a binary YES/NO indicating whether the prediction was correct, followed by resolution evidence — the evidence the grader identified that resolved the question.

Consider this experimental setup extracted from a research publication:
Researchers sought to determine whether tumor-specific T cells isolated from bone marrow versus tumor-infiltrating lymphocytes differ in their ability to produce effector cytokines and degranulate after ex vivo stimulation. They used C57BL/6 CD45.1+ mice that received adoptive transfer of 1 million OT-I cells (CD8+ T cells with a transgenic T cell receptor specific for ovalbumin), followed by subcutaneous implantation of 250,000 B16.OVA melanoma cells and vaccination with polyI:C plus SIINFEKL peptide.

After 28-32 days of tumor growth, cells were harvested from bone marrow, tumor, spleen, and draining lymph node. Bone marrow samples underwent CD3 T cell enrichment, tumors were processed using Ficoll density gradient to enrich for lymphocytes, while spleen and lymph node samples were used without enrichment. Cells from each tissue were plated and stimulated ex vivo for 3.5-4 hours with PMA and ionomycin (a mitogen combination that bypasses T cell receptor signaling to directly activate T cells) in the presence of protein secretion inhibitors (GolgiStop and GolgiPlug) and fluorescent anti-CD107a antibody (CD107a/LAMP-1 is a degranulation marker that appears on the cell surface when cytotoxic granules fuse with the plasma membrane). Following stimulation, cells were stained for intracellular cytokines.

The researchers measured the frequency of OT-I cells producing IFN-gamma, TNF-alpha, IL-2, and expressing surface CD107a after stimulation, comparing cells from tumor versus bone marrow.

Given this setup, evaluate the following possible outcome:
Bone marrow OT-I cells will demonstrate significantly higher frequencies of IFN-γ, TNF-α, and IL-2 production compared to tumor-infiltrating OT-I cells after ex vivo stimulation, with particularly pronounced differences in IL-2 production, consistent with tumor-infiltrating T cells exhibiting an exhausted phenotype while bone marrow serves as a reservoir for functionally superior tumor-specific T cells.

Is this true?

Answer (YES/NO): NO